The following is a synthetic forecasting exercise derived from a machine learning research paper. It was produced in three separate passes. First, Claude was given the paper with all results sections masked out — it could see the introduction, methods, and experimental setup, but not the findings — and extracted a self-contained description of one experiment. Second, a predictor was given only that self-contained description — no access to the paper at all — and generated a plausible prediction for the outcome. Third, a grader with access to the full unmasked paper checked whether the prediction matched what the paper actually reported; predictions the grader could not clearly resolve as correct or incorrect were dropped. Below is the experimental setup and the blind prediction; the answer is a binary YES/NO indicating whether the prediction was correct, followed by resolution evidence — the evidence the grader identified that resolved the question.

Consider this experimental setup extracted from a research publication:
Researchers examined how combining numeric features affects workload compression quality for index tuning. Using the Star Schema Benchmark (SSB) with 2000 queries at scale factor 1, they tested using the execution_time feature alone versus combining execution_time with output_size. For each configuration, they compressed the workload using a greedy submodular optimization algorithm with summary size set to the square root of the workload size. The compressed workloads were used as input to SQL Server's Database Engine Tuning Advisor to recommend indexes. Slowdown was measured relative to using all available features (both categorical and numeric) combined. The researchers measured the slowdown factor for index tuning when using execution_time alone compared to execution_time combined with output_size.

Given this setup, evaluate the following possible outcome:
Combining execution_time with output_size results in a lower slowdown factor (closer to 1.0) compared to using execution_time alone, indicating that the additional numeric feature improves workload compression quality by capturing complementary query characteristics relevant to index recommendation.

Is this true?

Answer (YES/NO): YES